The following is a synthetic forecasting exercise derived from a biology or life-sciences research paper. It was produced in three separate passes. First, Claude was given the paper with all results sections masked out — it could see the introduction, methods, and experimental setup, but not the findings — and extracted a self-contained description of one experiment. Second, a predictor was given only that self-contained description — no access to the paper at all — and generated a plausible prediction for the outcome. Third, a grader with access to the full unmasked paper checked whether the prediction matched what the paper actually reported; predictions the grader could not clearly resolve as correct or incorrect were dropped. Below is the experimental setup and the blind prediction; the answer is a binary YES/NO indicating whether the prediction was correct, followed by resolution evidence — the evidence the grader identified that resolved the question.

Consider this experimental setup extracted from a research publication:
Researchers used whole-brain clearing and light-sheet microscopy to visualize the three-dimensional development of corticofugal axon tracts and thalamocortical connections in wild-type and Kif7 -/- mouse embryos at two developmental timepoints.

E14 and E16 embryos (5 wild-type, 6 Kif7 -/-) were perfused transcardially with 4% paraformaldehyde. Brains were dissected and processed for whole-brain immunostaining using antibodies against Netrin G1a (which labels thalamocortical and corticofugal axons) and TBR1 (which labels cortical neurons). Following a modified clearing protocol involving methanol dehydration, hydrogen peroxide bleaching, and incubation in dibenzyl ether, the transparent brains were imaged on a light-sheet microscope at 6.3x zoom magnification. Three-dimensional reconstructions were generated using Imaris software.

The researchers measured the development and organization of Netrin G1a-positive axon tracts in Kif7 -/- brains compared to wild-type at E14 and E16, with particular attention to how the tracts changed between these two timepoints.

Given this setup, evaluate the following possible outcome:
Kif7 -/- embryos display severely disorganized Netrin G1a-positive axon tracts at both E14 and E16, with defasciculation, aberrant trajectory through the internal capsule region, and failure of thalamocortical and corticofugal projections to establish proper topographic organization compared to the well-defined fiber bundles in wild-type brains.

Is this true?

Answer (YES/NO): NO